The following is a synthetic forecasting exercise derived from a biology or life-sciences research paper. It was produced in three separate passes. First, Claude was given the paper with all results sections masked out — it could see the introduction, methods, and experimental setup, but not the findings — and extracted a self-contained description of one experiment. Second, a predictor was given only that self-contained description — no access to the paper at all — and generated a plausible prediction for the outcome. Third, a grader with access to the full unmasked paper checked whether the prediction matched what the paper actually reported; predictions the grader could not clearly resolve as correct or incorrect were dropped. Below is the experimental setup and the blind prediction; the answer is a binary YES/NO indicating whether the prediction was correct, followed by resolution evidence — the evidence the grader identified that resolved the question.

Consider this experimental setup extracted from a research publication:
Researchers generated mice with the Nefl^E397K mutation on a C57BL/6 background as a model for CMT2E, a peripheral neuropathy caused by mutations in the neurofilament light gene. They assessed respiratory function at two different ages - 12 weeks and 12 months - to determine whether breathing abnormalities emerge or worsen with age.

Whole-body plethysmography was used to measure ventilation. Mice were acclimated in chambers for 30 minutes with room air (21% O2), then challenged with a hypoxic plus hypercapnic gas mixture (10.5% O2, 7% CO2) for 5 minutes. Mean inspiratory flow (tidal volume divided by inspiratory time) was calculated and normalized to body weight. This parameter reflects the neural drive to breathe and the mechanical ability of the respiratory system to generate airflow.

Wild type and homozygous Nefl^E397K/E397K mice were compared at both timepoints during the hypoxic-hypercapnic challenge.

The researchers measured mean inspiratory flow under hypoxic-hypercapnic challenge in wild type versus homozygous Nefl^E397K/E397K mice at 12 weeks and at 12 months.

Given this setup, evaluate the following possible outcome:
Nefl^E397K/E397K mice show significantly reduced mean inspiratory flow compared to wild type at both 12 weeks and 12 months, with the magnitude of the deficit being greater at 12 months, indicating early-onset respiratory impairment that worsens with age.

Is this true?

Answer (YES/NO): NO